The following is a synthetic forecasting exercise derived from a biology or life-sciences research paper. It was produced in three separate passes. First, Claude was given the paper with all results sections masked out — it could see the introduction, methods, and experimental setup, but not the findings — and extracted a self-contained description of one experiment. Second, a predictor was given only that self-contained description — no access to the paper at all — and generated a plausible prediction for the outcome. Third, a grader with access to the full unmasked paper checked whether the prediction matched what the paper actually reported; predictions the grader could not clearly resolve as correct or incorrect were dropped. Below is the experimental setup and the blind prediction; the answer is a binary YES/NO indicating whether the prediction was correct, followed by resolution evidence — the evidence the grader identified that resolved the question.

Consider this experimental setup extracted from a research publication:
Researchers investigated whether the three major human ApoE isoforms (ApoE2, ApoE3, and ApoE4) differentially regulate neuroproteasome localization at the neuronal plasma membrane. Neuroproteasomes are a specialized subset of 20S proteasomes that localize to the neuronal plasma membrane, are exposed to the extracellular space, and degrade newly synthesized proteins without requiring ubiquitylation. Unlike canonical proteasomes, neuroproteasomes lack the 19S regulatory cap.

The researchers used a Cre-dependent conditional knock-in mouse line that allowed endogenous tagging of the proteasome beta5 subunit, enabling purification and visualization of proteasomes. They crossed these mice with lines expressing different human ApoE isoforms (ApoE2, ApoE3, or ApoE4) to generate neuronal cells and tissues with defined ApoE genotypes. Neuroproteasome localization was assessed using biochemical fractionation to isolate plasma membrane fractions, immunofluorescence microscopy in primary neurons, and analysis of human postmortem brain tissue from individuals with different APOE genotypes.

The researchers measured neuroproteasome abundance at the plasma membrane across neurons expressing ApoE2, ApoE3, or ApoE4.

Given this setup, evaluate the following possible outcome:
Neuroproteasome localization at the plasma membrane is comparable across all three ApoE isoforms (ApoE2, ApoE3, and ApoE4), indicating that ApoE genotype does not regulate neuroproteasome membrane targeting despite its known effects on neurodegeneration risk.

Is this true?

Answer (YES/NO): NO